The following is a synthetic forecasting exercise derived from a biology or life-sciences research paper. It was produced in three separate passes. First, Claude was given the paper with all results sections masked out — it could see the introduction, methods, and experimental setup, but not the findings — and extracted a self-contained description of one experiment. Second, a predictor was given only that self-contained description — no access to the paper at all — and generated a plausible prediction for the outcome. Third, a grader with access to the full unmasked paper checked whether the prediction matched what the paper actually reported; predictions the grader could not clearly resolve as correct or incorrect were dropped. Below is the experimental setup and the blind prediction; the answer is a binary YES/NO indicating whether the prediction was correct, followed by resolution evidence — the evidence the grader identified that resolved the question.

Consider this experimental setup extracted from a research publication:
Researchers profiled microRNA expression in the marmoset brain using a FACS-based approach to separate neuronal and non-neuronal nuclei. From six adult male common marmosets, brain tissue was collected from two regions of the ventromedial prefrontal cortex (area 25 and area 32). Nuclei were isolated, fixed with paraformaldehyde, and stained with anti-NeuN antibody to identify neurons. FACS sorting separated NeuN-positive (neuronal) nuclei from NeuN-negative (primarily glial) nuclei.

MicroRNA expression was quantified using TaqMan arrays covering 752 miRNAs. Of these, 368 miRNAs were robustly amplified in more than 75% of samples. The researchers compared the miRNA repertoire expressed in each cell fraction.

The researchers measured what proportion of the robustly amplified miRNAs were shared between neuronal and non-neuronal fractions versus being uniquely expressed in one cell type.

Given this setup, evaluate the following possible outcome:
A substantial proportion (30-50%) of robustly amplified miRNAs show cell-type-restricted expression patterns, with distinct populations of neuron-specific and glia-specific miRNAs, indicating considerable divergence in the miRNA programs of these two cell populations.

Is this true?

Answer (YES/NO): NO